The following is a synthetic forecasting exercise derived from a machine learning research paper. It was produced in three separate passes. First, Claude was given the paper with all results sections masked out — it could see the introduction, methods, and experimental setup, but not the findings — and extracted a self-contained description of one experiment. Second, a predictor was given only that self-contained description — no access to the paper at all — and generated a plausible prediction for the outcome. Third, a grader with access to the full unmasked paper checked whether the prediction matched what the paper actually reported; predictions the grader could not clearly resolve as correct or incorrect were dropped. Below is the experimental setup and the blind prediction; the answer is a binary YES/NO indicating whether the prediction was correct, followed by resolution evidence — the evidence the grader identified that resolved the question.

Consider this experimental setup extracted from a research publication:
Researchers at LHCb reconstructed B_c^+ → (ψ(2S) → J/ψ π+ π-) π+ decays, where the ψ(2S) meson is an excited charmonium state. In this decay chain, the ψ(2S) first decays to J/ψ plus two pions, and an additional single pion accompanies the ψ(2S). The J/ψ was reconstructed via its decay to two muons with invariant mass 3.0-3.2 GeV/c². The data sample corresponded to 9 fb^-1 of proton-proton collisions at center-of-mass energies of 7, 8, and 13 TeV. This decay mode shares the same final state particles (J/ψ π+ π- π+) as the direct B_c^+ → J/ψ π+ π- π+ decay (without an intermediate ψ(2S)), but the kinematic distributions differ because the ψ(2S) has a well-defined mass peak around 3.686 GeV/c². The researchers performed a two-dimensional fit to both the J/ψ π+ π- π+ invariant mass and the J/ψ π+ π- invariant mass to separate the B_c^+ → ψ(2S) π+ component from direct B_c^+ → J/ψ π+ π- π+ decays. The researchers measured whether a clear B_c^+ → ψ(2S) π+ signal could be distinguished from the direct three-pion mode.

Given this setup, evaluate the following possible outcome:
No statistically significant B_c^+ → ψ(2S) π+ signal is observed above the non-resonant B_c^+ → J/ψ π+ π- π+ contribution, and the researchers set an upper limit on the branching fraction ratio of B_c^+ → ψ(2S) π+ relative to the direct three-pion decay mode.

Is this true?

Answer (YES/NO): NO